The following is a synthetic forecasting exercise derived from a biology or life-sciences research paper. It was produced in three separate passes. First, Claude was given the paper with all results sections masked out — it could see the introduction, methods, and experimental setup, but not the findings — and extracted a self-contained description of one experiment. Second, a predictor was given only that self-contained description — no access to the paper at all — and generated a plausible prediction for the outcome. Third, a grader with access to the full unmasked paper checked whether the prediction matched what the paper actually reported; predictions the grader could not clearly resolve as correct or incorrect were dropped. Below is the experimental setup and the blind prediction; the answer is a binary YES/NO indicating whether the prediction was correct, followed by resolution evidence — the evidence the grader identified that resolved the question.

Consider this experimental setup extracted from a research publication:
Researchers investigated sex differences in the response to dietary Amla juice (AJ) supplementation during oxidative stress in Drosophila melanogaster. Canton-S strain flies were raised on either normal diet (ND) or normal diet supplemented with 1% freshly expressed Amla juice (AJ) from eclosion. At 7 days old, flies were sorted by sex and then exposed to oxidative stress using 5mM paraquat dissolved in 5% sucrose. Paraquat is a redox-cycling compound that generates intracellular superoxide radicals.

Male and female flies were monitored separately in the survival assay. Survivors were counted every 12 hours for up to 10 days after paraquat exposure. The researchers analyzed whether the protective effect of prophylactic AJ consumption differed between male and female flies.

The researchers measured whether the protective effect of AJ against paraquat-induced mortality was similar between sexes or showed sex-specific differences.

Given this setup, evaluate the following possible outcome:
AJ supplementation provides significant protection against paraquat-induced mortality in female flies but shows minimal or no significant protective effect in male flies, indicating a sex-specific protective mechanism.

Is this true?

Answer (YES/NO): NO